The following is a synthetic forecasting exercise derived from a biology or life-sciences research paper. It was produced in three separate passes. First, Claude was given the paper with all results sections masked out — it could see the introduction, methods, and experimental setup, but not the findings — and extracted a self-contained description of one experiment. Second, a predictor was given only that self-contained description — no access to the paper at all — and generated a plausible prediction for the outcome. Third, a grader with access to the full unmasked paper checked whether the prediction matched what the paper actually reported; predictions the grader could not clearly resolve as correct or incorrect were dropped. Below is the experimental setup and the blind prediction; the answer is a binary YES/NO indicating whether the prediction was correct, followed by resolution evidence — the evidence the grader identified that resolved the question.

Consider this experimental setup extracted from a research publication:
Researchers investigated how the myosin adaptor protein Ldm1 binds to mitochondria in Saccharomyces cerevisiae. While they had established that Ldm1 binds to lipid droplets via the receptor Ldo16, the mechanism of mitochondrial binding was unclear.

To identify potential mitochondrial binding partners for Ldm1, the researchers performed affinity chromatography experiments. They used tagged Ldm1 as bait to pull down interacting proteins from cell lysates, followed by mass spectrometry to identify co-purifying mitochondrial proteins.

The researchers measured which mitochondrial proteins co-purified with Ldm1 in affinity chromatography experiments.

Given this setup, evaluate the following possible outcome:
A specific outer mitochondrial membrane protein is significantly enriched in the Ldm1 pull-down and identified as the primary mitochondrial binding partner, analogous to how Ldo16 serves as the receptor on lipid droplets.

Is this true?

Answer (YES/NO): NO